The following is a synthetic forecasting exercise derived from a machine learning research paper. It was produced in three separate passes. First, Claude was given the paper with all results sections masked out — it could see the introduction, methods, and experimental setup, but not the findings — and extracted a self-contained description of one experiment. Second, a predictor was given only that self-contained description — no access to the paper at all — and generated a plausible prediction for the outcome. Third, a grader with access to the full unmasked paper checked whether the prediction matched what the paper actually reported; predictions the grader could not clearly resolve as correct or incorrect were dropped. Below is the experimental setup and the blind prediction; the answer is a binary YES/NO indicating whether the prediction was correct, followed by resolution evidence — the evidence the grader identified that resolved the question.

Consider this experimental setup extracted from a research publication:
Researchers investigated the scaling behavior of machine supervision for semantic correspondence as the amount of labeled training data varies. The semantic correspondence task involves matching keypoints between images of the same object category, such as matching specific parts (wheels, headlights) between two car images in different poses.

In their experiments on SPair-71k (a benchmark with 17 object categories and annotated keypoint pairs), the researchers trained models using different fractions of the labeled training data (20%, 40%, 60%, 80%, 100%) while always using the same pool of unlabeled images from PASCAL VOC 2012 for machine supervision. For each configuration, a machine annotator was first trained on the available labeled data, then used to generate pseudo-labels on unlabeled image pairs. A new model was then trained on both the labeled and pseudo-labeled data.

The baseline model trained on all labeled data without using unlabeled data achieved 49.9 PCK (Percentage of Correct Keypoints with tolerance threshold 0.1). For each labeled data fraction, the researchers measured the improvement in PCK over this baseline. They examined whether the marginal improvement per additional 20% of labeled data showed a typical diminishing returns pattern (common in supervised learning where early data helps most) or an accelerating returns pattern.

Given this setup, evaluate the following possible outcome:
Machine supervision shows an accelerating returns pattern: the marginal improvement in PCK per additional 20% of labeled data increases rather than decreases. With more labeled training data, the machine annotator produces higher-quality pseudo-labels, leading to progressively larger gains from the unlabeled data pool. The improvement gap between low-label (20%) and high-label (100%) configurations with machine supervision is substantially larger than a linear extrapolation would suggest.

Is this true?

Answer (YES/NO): YES